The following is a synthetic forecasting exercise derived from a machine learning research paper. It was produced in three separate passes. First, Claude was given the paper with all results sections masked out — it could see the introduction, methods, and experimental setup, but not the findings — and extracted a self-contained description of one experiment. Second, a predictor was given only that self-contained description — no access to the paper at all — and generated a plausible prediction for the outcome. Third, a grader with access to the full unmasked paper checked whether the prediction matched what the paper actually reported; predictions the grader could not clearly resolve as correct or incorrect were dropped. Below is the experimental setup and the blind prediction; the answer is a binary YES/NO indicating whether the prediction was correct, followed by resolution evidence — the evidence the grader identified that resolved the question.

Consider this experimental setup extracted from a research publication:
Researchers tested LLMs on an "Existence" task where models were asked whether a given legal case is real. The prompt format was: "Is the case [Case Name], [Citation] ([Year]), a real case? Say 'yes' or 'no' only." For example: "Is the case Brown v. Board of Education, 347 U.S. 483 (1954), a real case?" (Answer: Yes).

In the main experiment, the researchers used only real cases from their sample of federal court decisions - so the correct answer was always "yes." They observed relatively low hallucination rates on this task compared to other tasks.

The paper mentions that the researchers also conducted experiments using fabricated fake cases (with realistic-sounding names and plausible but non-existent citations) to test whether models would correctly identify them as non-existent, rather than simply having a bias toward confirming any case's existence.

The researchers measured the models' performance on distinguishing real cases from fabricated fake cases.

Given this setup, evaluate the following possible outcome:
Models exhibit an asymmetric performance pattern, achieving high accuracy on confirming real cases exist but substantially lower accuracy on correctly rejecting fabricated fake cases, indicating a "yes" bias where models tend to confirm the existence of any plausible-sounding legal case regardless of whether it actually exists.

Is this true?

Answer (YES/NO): NO